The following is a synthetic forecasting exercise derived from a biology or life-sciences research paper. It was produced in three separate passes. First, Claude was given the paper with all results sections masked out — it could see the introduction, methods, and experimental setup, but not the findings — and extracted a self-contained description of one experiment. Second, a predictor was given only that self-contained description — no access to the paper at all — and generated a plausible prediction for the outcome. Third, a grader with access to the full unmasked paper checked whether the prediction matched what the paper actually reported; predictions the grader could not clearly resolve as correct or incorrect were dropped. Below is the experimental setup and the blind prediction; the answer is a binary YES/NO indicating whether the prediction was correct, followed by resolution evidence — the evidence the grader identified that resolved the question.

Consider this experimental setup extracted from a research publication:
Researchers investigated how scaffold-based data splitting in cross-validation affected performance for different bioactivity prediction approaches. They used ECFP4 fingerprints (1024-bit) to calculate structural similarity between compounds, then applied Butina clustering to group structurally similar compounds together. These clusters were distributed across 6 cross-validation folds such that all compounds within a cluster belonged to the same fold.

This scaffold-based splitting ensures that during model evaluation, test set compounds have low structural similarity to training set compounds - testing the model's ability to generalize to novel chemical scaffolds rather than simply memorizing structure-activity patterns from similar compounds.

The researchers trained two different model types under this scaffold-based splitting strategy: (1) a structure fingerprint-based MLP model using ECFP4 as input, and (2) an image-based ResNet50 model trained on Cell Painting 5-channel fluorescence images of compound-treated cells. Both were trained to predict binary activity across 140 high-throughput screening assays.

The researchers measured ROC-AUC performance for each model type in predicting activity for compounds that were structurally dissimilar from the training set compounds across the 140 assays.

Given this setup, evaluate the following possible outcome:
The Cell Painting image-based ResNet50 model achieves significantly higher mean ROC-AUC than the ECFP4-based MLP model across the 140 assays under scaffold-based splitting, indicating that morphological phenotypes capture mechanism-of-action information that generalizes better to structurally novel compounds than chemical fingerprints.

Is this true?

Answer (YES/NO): YES